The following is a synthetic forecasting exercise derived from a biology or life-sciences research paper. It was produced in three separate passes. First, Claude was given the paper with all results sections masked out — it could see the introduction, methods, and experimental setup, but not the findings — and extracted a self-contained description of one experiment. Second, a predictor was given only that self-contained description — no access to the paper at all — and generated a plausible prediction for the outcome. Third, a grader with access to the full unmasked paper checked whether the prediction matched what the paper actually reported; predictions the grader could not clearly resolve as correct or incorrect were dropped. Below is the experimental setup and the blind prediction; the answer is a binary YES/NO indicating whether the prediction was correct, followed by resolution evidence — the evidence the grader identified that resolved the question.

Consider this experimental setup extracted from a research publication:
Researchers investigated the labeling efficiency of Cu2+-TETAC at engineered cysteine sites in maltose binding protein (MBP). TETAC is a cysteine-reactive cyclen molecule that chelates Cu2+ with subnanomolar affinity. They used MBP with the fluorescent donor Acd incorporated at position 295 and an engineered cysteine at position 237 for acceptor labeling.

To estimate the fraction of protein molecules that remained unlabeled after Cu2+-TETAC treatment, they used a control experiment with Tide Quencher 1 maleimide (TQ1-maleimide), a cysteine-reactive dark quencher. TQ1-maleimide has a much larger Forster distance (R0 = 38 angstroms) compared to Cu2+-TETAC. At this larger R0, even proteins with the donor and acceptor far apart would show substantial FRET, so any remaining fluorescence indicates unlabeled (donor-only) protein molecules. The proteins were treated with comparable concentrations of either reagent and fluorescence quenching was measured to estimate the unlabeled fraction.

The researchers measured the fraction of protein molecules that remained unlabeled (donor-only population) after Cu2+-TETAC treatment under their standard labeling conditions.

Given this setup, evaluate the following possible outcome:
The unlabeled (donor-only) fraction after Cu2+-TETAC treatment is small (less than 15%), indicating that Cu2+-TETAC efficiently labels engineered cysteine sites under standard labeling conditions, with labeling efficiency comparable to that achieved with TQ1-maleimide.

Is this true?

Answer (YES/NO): YES